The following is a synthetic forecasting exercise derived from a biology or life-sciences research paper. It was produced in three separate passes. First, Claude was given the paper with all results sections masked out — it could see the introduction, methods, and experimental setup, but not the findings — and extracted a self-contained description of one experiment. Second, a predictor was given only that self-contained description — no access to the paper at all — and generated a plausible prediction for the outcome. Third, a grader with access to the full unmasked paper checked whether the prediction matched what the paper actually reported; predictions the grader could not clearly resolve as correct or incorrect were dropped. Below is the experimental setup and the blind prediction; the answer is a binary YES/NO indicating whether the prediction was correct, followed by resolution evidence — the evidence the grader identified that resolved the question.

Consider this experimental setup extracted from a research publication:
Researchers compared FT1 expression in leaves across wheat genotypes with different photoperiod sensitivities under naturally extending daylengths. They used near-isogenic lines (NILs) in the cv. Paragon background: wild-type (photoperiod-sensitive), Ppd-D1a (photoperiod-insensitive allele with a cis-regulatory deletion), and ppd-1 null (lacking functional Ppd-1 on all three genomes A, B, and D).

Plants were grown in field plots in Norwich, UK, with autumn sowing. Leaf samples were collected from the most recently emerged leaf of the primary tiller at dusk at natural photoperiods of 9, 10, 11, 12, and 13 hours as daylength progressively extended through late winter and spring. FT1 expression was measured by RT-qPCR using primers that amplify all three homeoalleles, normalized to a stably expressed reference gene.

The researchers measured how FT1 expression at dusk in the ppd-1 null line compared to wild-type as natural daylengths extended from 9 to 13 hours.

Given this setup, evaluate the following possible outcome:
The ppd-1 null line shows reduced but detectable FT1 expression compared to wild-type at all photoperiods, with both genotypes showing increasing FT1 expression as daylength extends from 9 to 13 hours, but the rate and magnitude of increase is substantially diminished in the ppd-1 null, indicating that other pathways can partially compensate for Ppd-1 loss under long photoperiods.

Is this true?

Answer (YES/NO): NO